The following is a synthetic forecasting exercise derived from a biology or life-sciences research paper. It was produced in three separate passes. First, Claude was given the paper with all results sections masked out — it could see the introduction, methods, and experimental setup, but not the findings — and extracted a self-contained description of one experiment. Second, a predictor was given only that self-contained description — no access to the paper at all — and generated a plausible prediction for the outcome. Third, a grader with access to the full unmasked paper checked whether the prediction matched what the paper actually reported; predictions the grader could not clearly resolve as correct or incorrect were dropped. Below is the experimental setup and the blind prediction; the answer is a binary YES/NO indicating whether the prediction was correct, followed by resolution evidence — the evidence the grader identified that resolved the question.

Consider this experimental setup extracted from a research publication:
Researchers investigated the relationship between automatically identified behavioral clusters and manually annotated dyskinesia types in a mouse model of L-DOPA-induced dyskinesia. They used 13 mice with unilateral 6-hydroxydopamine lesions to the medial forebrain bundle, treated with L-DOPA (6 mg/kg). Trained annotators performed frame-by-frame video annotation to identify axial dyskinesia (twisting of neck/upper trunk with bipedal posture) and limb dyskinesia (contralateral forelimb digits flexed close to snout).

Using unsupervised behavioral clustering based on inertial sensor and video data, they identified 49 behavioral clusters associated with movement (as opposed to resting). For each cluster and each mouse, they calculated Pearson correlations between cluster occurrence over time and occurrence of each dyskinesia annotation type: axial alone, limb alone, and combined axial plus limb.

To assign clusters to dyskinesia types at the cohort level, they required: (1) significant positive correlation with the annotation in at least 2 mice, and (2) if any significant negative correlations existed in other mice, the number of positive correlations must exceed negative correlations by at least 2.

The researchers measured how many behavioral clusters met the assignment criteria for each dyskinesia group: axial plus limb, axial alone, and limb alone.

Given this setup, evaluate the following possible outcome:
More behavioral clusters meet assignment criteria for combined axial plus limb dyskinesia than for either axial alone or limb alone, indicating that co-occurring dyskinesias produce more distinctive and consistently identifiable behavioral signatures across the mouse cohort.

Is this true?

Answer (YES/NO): NO